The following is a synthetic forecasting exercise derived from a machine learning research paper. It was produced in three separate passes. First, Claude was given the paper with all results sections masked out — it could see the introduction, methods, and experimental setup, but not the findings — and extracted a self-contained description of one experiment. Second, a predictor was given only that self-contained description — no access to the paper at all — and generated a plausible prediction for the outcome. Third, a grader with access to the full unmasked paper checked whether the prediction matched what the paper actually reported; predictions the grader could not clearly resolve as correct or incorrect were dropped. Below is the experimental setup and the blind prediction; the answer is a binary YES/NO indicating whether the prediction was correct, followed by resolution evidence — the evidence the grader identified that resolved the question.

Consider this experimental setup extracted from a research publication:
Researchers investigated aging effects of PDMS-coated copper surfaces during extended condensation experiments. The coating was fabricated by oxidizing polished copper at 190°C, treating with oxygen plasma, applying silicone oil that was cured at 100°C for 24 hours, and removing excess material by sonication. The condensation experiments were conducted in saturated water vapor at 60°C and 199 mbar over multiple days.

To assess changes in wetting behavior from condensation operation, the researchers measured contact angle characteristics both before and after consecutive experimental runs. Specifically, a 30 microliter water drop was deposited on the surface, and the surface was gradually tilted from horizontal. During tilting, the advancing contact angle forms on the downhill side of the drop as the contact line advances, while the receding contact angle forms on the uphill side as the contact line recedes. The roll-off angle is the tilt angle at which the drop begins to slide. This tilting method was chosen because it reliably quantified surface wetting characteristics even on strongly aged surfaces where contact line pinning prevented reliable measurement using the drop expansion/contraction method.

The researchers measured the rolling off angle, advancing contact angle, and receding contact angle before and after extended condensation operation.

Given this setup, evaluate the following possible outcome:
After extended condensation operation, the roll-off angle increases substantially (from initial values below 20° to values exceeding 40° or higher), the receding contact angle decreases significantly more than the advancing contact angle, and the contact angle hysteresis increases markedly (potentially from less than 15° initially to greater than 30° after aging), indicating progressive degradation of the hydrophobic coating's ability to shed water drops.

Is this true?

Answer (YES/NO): YES